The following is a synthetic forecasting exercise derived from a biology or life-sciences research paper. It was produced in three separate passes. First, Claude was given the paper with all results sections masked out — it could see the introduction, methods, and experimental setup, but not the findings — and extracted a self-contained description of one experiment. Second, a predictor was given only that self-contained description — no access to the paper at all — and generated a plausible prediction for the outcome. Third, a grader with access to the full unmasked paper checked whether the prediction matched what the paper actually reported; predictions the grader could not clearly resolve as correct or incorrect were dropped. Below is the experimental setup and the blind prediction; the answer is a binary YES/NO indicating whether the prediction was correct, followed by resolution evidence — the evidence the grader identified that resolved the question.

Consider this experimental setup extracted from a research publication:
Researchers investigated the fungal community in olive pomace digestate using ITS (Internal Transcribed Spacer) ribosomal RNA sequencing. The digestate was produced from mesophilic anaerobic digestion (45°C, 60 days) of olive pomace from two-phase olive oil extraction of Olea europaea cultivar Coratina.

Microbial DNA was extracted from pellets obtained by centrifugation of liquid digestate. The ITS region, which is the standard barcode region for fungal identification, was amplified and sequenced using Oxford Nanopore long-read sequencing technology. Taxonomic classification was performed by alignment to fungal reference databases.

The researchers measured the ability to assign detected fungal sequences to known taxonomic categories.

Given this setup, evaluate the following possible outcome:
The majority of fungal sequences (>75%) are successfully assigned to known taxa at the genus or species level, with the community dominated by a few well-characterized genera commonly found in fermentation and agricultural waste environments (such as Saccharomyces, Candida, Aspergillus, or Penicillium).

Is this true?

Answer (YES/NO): NO